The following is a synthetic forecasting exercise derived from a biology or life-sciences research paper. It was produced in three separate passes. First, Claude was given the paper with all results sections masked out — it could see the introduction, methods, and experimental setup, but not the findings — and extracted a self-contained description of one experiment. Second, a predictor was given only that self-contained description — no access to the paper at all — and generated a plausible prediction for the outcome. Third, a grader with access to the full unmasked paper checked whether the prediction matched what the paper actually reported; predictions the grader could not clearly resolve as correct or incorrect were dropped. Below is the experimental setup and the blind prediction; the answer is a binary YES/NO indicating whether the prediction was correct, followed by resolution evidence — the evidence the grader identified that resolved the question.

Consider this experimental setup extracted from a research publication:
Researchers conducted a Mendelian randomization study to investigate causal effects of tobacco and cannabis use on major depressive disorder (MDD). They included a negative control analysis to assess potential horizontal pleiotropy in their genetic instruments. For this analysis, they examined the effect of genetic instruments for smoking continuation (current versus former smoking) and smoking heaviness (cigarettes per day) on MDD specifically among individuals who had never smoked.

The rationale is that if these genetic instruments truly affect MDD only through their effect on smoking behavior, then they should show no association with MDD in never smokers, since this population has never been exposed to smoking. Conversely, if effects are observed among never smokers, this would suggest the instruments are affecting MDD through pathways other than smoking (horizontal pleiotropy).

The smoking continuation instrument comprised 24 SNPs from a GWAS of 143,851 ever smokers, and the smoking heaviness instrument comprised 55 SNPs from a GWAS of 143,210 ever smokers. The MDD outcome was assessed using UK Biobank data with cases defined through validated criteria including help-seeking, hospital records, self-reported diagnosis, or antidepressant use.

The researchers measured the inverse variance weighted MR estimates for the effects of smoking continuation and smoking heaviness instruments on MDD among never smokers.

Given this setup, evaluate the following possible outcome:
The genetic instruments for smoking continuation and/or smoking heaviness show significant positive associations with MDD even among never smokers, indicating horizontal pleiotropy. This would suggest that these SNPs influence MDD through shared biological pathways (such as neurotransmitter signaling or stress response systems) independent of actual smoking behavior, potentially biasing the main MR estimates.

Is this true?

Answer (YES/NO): NO